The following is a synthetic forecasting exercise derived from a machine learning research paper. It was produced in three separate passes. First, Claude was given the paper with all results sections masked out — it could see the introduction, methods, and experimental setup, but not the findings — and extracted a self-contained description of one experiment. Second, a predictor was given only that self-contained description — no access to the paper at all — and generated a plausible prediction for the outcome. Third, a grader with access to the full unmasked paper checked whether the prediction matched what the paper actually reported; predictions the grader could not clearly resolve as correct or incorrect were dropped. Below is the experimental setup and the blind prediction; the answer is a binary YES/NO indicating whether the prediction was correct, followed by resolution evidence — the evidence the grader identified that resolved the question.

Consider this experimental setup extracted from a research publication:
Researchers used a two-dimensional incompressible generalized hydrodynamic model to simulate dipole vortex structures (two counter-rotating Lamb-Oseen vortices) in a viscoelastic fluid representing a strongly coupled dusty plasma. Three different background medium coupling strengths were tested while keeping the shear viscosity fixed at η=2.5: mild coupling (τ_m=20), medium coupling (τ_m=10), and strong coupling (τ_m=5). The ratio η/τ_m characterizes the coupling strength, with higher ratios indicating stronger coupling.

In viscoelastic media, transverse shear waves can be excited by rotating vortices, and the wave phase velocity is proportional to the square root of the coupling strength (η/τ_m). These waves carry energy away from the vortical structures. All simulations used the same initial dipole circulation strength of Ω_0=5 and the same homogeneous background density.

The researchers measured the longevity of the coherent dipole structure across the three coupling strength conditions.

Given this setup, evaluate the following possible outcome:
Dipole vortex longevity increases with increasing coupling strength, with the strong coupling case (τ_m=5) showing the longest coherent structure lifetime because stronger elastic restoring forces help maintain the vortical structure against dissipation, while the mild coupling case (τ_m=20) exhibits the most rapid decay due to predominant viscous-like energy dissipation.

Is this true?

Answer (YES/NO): NO